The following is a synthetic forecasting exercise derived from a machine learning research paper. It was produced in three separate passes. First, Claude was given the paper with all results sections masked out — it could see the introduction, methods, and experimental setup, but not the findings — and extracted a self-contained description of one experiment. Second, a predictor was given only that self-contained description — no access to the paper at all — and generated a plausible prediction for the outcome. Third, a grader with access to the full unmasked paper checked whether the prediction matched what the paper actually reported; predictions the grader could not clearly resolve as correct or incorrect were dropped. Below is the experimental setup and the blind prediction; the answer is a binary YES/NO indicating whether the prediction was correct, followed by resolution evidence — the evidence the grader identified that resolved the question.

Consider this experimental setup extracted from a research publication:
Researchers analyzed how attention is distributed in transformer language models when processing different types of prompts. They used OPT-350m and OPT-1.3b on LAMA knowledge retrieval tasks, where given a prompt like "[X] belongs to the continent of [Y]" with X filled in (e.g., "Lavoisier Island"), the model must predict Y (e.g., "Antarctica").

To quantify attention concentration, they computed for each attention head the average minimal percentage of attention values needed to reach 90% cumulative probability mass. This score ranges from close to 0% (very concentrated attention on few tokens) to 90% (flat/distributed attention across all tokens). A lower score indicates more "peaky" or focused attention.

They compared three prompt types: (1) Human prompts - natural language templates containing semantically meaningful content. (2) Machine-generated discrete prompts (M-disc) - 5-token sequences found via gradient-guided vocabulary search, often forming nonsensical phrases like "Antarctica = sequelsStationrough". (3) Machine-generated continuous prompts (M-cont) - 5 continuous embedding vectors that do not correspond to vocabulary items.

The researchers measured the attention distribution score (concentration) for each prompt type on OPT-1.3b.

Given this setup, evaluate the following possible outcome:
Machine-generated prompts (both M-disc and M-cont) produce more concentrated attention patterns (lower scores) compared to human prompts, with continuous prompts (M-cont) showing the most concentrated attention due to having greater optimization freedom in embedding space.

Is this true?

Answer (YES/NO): NO